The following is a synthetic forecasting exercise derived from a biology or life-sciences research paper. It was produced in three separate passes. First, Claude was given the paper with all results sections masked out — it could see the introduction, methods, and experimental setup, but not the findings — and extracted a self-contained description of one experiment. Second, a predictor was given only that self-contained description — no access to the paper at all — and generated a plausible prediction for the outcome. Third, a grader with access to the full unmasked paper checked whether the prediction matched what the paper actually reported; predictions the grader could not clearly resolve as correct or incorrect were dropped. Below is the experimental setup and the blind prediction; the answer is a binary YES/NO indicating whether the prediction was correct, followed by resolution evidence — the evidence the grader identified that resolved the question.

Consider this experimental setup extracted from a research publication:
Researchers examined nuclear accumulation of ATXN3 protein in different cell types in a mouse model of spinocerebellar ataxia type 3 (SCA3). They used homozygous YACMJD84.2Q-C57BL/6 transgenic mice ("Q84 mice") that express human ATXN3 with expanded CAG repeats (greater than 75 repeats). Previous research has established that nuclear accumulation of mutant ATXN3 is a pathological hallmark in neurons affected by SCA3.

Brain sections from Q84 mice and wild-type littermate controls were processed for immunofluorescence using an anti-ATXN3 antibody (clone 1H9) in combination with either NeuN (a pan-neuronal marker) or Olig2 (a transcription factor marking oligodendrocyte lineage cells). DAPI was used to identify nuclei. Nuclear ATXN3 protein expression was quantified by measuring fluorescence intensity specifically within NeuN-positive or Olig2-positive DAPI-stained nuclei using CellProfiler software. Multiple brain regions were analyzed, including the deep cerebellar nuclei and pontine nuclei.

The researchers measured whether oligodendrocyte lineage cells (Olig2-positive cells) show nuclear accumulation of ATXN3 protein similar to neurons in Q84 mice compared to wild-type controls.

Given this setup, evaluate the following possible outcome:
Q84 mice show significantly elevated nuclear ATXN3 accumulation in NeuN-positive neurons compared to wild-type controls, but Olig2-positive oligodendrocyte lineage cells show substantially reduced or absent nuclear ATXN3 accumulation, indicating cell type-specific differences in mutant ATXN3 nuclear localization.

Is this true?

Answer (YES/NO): NO